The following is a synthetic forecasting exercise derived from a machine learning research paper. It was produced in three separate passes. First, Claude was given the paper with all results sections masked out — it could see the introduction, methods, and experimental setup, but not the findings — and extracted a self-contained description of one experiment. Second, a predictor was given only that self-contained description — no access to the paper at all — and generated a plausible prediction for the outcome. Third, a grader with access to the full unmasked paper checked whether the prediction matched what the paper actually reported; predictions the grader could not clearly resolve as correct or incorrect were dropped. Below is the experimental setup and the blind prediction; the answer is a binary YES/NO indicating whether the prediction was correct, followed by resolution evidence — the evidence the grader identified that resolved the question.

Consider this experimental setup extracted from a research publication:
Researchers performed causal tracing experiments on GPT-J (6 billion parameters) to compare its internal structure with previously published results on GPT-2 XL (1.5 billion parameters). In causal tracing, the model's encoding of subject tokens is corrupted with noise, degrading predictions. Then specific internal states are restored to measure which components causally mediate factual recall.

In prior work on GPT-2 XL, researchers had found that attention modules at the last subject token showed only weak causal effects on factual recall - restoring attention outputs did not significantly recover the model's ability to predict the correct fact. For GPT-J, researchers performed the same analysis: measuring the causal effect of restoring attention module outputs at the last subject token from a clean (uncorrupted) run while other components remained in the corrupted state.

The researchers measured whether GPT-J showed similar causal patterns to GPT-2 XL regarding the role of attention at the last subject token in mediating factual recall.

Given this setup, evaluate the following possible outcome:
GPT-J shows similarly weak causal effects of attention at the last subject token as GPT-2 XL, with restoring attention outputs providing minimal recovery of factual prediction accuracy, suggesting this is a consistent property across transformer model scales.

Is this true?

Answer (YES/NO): NO